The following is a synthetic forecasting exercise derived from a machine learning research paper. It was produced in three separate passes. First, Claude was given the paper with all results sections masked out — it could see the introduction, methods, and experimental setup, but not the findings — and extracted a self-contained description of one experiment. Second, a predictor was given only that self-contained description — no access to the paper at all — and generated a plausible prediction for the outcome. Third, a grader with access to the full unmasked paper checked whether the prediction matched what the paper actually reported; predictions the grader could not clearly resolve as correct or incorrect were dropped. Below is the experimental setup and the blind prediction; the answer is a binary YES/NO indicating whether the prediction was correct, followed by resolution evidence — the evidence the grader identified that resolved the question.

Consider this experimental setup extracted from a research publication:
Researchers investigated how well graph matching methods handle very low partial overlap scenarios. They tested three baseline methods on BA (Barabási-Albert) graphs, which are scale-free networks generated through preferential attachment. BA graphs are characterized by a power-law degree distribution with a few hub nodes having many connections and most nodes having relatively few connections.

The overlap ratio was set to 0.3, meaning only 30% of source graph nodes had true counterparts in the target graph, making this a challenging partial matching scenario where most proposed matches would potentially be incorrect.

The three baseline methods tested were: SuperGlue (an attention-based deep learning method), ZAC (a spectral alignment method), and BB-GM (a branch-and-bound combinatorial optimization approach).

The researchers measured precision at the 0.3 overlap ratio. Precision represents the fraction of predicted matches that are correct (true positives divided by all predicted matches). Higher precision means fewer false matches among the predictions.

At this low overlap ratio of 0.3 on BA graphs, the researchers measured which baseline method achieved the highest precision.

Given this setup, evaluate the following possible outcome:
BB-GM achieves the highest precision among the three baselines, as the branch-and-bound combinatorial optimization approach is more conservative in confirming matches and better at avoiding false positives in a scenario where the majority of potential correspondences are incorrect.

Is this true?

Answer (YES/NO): NO